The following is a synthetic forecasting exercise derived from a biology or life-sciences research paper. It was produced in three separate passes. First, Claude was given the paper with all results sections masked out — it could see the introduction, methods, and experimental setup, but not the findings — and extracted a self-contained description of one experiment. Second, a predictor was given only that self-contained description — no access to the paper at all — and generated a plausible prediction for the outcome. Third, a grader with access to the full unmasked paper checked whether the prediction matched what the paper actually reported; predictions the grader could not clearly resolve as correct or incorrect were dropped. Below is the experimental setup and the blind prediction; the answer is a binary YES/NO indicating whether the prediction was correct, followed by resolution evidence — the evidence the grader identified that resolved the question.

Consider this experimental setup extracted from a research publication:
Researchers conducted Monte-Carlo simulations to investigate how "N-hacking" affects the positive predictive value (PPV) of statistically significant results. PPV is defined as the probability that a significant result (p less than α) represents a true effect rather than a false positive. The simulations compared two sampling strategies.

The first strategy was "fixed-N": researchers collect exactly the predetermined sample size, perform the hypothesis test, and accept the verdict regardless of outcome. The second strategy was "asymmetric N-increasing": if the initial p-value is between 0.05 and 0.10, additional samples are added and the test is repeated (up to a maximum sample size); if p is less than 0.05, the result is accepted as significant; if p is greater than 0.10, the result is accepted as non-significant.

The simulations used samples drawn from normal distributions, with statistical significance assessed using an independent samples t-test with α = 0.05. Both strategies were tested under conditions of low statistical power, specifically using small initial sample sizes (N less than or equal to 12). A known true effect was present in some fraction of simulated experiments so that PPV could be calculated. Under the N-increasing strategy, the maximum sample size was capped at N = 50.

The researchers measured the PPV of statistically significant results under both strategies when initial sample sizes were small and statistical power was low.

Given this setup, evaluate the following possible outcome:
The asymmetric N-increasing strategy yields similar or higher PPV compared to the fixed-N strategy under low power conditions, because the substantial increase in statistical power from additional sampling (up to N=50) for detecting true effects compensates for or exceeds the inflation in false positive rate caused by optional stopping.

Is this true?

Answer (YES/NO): YES